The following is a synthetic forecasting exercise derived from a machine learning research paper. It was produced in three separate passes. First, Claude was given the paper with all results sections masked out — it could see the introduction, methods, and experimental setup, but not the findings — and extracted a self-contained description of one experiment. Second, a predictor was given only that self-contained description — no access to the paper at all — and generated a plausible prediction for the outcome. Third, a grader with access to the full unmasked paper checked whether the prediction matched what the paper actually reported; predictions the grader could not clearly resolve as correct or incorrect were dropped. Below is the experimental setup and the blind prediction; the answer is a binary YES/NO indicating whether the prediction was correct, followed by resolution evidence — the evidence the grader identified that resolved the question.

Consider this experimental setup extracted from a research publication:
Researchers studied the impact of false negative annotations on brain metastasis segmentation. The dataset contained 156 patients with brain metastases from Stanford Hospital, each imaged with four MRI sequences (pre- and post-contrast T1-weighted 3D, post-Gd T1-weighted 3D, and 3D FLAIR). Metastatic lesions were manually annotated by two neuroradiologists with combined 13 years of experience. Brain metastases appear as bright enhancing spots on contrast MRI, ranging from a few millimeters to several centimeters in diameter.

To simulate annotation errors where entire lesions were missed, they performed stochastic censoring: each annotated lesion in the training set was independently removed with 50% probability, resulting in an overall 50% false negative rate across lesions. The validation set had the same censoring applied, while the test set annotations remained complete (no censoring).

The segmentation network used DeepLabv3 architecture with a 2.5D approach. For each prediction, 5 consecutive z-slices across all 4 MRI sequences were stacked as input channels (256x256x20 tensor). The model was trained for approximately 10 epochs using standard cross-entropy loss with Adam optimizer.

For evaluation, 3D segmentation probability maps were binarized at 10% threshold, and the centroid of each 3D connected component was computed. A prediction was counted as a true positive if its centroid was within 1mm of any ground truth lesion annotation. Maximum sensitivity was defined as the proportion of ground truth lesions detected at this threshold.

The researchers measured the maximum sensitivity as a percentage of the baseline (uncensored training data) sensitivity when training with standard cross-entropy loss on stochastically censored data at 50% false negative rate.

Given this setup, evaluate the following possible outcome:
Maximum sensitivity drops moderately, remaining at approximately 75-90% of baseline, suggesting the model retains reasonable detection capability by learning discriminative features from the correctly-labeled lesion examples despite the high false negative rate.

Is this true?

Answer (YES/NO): NO